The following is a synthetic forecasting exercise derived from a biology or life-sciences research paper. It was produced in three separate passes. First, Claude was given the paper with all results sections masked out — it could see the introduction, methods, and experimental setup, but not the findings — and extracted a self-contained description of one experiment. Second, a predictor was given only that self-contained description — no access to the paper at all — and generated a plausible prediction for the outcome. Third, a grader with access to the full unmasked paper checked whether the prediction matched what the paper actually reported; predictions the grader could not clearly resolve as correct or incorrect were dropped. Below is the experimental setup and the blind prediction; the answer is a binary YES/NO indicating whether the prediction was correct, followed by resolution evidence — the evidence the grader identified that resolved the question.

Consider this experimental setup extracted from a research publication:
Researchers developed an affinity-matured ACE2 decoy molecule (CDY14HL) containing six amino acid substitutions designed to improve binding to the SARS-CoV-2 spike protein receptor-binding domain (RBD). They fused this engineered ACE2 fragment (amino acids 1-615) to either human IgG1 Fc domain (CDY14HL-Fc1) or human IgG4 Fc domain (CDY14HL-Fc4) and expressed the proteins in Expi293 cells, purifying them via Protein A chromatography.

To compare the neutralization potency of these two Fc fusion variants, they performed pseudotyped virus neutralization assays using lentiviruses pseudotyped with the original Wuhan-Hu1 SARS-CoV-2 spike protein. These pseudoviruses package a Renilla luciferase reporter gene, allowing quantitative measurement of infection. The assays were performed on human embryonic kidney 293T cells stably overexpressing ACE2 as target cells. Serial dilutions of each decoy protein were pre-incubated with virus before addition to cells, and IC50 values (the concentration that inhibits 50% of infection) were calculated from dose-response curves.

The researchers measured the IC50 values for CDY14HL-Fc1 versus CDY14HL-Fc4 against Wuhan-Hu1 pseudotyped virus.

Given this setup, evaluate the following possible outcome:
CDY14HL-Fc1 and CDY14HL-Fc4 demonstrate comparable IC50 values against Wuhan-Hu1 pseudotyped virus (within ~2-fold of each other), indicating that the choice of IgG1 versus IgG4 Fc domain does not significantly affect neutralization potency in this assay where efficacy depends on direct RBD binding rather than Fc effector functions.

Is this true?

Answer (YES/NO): YES